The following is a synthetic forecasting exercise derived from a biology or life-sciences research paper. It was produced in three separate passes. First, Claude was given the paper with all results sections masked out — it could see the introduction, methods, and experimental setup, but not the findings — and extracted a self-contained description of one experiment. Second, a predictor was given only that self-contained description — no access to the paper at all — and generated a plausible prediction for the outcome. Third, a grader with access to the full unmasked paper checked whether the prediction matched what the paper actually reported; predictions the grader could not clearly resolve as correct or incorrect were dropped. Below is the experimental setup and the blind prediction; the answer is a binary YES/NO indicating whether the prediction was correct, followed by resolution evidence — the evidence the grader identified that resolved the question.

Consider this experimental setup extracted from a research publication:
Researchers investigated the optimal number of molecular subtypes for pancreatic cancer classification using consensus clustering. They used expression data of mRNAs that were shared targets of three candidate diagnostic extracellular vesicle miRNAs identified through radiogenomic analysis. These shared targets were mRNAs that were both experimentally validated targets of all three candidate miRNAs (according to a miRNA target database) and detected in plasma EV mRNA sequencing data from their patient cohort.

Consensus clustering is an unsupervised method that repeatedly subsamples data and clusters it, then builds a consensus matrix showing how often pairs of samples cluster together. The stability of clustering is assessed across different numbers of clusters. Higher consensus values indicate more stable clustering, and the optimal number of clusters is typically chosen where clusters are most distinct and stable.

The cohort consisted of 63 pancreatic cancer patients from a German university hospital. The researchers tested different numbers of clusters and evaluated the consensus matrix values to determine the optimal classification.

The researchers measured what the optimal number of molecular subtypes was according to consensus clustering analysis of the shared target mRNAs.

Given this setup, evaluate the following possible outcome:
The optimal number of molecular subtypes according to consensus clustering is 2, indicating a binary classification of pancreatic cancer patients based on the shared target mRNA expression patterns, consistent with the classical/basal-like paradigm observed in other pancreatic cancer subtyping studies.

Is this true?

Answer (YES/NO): YES